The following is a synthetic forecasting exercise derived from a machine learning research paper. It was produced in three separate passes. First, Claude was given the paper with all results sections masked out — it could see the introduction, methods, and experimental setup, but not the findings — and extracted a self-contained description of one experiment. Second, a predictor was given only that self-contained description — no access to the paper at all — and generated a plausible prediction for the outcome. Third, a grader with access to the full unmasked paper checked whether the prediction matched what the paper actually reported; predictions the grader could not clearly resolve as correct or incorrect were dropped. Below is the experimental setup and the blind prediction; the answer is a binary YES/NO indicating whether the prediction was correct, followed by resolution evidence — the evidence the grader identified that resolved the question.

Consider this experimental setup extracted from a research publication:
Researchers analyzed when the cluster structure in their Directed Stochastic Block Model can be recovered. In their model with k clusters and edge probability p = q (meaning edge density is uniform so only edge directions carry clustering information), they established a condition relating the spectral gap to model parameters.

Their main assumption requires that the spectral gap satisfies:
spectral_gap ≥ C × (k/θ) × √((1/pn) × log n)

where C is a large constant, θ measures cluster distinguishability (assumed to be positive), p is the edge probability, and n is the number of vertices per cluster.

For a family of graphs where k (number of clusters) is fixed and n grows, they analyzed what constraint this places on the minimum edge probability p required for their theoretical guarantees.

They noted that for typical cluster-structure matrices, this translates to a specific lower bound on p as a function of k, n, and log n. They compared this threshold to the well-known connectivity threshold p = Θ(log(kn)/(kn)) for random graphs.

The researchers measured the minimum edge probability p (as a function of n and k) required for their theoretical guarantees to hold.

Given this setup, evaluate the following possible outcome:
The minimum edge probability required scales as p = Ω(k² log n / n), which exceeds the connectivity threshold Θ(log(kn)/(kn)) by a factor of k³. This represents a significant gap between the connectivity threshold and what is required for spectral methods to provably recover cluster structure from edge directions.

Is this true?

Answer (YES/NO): YES